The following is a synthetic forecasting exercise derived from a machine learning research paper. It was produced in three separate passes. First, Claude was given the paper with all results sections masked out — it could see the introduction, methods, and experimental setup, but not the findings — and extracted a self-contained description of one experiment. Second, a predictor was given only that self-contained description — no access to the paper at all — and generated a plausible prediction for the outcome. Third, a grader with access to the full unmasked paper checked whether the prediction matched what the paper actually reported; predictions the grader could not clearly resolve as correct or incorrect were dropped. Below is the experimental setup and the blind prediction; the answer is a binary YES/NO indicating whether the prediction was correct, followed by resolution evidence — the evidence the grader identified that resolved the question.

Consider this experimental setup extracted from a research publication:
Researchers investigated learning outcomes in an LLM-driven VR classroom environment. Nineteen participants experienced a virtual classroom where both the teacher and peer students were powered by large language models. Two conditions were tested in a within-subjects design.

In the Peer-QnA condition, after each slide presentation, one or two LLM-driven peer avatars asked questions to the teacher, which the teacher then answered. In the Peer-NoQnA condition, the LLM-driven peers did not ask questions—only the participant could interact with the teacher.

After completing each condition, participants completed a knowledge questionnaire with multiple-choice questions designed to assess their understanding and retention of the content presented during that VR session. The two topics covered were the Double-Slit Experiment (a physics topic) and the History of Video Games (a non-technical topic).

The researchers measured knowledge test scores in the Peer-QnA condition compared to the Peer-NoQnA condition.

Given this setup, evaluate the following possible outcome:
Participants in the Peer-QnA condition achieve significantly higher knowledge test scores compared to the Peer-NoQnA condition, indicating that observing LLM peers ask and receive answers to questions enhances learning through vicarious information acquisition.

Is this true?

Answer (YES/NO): NO